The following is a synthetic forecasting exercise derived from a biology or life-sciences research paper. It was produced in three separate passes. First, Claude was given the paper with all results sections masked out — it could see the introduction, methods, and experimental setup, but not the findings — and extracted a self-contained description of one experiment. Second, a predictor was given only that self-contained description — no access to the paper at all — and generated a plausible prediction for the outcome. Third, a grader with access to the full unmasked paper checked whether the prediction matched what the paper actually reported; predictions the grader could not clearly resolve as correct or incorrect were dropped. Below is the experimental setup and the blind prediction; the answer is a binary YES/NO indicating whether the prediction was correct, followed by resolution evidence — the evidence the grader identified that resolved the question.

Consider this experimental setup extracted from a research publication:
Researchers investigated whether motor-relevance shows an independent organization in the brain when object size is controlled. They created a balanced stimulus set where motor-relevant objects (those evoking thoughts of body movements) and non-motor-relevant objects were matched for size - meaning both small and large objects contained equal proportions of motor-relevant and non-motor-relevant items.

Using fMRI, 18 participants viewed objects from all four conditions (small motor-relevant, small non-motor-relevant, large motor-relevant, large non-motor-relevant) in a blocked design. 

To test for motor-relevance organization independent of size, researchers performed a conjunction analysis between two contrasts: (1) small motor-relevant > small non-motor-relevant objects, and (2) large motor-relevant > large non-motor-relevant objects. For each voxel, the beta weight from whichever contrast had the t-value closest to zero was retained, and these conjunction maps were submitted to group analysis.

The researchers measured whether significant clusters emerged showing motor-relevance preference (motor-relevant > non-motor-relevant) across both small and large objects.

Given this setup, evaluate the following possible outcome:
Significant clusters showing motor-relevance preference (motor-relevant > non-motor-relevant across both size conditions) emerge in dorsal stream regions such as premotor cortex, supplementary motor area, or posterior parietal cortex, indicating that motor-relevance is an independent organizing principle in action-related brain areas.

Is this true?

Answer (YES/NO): NO